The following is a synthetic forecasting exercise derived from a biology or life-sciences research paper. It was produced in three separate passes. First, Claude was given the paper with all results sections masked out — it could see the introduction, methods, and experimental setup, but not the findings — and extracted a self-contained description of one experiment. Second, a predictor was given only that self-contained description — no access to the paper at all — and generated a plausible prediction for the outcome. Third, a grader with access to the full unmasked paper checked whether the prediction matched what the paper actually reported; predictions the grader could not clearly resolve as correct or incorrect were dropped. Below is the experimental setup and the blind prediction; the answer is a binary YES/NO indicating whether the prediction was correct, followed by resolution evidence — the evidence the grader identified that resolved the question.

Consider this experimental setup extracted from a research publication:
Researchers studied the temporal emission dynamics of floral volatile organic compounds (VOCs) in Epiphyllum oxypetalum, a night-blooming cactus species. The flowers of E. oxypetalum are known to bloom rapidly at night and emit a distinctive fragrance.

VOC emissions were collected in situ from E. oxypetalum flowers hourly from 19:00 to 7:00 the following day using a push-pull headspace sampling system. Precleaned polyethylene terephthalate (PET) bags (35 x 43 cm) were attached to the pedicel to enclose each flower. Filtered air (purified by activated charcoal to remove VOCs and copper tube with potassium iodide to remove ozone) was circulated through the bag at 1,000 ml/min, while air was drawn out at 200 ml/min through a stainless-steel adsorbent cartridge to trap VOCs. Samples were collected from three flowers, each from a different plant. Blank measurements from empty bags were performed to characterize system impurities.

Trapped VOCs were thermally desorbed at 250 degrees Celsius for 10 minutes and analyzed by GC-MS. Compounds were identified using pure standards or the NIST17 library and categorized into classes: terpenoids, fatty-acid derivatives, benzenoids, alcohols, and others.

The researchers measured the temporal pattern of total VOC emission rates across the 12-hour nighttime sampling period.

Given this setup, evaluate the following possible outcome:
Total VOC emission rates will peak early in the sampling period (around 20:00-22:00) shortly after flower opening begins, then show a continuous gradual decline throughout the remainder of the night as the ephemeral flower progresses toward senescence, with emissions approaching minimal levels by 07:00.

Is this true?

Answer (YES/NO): NO